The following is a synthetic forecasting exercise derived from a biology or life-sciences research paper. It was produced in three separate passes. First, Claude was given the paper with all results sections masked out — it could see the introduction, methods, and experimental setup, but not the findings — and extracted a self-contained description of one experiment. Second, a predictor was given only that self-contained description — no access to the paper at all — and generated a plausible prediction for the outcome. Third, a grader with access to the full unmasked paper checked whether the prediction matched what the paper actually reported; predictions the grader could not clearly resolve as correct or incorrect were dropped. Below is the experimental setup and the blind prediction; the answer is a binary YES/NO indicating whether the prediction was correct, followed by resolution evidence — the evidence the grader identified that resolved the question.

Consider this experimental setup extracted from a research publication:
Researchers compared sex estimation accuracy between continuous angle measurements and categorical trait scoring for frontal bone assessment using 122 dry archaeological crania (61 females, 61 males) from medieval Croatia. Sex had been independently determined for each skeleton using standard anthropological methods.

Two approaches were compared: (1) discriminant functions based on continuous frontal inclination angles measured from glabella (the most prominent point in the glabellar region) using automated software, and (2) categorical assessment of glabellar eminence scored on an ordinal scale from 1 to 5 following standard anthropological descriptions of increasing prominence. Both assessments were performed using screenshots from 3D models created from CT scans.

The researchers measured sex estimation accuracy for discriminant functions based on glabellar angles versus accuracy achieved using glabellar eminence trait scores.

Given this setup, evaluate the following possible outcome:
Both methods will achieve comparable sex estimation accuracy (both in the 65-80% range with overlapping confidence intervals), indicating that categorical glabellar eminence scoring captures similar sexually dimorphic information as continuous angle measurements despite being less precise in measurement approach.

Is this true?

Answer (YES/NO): NO